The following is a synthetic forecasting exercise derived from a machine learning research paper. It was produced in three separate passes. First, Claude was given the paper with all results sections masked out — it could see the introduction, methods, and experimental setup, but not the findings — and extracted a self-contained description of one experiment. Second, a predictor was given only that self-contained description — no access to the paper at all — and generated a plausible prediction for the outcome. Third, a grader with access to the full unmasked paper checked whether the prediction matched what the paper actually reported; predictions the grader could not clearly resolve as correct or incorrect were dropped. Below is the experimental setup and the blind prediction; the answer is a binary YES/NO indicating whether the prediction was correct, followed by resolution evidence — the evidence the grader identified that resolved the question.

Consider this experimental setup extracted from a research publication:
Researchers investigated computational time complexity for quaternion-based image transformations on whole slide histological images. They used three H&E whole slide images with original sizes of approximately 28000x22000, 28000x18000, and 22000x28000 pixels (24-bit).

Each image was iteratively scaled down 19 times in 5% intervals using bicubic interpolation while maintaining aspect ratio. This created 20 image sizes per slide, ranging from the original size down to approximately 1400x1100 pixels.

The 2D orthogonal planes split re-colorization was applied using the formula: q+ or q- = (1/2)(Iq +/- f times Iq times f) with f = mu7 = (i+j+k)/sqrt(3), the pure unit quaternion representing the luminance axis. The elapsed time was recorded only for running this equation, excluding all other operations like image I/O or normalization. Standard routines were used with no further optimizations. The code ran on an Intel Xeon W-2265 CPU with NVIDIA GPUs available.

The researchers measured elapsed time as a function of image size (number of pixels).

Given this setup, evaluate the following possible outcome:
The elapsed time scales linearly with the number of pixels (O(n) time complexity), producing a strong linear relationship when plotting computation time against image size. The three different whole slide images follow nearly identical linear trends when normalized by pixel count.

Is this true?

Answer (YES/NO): YES